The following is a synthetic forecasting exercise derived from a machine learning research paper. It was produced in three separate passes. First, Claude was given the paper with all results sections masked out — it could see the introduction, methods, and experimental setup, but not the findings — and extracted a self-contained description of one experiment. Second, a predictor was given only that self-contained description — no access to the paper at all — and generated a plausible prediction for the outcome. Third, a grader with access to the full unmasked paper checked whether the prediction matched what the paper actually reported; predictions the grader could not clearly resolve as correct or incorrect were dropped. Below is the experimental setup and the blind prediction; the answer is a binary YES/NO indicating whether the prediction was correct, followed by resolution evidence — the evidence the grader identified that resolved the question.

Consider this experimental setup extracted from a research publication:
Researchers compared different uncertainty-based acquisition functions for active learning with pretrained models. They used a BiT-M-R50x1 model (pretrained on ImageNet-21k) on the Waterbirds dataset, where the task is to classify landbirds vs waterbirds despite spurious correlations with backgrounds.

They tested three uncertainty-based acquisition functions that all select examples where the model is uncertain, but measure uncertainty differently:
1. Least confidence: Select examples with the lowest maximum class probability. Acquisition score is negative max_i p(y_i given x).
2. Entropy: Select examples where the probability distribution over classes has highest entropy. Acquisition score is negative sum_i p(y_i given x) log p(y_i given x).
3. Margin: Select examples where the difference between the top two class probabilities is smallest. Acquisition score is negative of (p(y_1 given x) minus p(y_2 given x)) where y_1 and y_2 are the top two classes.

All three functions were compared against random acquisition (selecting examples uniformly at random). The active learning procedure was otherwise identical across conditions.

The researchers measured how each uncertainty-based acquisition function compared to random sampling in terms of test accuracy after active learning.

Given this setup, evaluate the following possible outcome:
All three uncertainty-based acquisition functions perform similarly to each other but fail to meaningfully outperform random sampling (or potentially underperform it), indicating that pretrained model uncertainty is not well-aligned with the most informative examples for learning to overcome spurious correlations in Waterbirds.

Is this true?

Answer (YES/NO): NO